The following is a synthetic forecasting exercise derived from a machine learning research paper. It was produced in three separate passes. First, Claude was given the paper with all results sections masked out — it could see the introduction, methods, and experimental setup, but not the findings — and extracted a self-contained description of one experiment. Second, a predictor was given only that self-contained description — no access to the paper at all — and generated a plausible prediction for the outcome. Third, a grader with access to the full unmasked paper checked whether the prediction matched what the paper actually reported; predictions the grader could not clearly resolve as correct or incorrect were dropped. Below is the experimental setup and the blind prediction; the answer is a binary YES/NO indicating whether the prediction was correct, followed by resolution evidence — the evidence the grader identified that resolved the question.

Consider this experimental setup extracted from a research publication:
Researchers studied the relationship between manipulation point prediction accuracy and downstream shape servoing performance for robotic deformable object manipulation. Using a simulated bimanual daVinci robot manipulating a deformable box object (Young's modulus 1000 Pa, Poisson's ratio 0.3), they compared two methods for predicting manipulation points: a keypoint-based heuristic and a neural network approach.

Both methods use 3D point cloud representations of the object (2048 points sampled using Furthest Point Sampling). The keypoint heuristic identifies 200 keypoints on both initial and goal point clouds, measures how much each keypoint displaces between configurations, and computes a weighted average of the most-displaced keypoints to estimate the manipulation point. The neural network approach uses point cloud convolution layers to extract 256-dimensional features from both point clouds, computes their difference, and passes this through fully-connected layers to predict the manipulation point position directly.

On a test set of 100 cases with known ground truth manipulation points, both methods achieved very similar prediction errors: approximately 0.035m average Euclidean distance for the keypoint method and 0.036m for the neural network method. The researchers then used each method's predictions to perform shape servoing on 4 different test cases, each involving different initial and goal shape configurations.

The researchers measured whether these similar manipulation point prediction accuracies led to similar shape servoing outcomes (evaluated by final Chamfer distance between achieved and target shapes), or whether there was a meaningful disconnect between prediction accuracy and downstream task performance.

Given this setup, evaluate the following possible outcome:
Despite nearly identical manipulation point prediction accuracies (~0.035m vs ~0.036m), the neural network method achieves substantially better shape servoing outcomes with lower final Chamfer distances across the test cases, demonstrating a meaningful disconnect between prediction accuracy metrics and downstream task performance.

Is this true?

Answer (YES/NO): NO